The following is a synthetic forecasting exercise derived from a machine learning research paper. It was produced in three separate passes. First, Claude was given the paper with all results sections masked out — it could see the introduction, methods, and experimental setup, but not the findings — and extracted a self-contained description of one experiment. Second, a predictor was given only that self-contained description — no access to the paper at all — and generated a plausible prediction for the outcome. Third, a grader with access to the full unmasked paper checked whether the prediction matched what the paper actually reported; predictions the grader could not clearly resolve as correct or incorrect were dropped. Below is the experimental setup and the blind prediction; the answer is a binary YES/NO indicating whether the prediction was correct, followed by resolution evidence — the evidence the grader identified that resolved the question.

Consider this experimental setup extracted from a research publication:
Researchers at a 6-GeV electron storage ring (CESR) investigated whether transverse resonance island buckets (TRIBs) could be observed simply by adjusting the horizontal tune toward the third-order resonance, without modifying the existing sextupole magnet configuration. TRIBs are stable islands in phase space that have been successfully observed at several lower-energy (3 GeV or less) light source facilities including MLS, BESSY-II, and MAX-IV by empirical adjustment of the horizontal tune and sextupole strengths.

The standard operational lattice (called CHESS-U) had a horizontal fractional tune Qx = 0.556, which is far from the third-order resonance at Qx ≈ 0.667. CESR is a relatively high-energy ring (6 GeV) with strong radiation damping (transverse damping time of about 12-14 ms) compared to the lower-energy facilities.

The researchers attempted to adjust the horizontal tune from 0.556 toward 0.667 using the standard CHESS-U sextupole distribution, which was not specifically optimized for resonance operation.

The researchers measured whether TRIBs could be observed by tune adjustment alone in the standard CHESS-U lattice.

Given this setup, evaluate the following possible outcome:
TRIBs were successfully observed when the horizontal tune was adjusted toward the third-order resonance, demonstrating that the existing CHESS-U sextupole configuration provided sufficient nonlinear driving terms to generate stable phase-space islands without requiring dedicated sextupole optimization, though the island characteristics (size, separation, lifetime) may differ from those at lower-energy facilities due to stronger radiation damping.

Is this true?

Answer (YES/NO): NO